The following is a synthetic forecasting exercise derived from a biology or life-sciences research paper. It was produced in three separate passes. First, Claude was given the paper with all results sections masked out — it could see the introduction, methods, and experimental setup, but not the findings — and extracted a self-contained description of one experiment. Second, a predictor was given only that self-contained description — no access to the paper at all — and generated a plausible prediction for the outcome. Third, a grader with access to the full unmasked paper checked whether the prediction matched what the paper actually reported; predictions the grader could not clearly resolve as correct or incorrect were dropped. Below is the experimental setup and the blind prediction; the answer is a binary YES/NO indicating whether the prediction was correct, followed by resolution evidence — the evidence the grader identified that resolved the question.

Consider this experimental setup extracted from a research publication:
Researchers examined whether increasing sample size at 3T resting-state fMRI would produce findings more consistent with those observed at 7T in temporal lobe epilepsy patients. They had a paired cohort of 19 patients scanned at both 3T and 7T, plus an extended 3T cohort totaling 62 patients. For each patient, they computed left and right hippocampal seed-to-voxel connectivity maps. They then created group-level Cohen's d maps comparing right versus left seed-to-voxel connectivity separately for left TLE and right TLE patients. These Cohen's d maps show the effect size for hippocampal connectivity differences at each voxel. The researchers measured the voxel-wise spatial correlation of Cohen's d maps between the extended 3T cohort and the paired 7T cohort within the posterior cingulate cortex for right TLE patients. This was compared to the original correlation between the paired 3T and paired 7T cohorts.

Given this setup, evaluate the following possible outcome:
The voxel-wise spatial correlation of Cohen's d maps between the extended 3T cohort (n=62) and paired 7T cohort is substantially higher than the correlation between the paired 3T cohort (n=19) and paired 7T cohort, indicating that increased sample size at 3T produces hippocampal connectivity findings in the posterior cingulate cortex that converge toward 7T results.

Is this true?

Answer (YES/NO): YES